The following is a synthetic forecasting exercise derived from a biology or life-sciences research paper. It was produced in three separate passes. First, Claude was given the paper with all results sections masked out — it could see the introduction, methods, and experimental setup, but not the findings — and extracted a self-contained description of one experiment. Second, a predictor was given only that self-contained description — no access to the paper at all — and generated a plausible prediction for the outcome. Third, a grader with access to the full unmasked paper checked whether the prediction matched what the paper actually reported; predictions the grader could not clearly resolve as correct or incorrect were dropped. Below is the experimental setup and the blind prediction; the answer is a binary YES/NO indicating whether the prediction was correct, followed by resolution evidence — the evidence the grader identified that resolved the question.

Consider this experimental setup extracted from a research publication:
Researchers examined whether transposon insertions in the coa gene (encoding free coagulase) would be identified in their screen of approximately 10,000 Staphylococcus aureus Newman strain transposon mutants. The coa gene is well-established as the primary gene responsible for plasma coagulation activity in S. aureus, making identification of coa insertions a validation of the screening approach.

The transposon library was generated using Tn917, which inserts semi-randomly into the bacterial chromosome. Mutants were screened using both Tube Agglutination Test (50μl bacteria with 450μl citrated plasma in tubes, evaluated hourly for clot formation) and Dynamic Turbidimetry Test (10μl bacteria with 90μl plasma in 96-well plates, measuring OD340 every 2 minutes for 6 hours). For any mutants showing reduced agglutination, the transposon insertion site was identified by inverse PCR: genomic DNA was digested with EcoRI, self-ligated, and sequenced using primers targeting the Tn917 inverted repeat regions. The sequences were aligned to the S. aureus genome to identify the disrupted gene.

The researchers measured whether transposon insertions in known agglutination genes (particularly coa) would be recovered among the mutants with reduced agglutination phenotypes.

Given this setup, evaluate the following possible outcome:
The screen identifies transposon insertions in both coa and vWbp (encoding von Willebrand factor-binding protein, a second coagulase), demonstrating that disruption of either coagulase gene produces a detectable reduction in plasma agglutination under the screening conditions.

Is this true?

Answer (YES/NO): NO